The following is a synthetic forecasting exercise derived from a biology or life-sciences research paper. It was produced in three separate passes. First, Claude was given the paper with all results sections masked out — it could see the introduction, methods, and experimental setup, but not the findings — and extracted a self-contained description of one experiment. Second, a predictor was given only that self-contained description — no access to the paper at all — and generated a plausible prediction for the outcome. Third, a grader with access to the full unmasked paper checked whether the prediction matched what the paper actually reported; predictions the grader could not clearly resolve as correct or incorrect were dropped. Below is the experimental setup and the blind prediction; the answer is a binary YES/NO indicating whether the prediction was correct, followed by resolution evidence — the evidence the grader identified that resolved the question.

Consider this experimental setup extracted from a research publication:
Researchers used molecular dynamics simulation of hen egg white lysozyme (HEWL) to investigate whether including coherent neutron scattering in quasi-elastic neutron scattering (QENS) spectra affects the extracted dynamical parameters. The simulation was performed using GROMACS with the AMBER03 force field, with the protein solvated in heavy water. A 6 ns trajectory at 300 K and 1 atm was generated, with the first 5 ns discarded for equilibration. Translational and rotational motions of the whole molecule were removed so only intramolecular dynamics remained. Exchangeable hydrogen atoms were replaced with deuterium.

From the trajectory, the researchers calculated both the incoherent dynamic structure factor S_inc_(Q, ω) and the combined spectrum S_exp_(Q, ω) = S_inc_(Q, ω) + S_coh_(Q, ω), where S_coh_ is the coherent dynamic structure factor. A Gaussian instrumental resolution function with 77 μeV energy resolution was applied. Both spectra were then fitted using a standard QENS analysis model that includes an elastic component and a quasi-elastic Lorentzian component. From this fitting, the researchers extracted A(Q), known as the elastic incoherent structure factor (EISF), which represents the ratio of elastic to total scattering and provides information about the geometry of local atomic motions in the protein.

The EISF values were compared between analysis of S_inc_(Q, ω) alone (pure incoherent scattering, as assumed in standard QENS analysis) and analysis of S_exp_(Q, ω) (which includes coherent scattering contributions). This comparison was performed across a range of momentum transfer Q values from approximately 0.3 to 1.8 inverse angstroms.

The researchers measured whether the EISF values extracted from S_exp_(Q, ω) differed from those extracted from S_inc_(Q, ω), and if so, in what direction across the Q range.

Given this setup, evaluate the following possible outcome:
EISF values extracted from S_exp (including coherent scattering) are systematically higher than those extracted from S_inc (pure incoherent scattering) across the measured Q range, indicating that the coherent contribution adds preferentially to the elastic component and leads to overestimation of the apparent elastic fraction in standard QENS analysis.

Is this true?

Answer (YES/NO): YES